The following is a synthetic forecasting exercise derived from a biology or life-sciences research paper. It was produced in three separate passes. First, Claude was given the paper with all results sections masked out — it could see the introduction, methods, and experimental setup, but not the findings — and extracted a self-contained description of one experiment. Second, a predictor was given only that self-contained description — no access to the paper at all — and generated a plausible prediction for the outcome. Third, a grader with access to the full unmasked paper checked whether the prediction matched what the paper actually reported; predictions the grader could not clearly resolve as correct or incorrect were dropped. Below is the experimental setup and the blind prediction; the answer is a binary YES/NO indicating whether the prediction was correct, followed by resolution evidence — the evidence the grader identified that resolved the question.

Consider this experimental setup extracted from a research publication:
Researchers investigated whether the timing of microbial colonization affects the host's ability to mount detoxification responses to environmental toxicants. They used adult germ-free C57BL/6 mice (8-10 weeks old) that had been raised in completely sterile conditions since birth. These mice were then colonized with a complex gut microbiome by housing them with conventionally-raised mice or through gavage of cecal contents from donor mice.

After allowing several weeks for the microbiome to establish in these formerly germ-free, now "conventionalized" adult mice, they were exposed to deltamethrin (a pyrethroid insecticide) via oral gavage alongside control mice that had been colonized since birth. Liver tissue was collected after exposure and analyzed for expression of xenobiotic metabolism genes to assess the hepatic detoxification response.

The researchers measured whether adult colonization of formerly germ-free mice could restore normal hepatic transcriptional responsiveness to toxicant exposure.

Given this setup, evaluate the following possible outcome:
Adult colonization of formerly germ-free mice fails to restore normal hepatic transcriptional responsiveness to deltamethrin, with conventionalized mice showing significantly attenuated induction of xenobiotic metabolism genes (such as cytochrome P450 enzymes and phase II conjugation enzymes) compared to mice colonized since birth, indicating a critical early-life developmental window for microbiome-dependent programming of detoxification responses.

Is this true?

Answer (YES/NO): YES